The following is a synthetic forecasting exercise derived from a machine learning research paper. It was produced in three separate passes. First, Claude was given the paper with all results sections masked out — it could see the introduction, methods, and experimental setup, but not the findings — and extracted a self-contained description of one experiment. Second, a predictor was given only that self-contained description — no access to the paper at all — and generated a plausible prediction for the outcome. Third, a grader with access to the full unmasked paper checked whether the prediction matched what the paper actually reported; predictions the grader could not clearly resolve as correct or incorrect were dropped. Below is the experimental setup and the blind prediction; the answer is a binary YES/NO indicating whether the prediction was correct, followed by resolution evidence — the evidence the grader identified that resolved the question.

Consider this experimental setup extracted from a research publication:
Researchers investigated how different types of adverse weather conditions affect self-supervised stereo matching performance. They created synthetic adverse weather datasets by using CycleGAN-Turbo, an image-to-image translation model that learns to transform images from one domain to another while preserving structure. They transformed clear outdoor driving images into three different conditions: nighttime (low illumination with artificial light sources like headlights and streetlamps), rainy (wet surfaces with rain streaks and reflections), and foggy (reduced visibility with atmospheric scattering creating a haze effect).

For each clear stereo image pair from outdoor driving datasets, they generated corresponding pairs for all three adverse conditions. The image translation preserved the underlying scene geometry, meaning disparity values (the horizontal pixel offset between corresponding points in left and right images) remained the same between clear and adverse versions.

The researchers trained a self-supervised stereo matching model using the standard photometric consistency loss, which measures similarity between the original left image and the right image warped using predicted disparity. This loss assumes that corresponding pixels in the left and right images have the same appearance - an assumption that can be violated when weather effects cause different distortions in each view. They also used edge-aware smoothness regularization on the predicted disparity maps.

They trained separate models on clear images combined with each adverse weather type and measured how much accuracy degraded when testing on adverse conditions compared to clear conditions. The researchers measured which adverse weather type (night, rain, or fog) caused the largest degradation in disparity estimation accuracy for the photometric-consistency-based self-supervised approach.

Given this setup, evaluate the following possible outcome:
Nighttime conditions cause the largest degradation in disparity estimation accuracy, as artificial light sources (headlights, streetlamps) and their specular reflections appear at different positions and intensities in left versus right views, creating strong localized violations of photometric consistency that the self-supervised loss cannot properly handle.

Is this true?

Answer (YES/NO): YES